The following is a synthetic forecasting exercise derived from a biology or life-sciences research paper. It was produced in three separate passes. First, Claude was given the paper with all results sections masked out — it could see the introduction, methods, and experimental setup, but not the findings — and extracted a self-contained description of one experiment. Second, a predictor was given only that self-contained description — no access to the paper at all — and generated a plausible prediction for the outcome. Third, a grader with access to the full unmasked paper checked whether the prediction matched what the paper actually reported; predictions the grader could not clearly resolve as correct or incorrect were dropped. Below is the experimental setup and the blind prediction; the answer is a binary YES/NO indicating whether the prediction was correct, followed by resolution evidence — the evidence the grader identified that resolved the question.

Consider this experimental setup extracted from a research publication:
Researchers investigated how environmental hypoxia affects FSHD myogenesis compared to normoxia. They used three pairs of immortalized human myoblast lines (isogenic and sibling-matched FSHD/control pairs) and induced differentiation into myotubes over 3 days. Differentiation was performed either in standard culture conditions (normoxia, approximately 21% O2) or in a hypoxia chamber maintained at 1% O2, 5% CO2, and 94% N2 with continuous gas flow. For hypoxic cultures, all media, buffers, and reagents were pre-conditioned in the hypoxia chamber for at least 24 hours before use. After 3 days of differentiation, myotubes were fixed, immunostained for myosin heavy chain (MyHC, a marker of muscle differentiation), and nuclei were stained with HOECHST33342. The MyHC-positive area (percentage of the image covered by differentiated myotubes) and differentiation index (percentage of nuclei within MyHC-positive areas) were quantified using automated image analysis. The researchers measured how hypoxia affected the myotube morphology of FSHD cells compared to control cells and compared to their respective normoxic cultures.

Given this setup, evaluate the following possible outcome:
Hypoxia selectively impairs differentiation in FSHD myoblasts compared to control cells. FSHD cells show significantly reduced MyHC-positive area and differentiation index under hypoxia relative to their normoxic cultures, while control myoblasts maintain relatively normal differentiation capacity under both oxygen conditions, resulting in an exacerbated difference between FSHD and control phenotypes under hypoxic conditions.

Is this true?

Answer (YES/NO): YES